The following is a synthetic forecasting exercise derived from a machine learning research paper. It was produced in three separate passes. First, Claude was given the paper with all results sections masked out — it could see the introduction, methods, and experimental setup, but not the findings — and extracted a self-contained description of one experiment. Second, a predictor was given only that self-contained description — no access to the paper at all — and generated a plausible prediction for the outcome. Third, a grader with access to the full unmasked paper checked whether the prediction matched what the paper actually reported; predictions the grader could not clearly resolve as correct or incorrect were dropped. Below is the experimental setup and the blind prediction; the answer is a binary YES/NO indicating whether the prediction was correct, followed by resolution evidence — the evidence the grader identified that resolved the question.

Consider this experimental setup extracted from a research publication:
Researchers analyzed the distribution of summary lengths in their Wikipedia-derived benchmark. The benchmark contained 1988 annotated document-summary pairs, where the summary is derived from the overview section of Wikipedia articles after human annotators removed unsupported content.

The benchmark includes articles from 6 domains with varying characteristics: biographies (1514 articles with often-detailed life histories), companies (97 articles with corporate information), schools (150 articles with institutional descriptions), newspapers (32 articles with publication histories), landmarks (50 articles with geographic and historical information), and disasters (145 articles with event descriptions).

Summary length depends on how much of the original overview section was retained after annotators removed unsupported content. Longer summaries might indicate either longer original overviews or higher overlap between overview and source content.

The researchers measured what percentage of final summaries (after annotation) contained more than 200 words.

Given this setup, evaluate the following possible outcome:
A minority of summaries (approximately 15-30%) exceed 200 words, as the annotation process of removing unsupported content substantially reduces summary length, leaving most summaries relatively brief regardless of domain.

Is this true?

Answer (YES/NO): NO